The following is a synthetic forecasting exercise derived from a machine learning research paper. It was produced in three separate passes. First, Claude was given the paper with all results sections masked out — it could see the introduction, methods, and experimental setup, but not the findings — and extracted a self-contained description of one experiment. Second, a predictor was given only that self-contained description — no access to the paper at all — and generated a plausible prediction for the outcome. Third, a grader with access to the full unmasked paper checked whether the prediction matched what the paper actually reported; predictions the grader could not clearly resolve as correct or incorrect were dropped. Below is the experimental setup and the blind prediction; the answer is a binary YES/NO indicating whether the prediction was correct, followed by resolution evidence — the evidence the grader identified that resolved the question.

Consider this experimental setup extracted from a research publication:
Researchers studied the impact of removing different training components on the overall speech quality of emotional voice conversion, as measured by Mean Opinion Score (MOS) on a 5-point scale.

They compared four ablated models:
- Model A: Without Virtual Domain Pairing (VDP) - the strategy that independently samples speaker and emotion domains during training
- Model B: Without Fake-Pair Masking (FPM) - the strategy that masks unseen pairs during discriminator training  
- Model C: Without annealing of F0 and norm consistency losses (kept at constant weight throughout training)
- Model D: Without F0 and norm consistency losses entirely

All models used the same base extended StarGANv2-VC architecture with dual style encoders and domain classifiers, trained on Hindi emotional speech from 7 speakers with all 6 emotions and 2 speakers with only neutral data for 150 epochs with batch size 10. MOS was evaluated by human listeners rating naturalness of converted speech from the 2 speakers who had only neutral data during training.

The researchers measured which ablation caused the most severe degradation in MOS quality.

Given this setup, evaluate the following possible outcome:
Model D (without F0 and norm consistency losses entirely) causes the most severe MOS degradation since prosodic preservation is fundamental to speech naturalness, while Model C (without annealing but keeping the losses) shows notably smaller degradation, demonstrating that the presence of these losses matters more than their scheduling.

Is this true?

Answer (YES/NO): NO